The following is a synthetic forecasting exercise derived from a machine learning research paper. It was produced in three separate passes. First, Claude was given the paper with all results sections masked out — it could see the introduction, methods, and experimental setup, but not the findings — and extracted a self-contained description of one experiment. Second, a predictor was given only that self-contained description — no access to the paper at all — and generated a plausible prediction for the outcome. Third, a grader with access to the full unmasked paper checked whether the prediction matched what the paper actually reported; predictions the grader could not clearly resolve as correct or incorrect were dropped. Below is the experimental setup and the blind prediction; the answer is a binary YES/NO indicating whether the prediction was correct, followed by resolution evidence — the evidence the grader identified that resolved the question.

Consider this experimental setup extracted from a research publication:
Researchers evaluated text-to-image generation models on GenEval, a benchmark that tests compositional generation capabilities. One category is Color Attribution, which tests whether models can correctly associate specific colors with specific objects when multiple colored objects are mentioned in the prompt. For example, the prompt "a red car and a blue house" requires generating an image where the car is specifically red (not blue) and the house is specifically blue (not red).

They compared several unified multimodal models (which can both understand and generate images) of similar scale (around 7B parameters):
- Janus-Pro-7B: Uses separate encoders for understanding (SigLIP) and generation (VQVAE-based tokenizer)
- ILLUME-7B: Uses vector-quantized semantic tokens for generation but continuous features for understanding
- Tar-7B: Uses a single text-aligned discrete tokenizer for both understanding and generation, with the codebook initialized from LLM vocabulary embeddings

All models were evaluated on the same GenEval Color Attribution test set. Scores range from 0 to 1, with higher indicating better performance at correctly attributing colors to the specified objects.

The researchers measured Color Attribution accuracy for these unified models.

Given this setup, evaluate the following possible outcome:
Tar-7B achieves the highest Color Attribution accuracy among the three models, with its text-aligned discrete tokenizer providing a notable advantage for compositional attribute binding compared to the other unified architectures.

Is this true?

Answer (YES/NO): NO